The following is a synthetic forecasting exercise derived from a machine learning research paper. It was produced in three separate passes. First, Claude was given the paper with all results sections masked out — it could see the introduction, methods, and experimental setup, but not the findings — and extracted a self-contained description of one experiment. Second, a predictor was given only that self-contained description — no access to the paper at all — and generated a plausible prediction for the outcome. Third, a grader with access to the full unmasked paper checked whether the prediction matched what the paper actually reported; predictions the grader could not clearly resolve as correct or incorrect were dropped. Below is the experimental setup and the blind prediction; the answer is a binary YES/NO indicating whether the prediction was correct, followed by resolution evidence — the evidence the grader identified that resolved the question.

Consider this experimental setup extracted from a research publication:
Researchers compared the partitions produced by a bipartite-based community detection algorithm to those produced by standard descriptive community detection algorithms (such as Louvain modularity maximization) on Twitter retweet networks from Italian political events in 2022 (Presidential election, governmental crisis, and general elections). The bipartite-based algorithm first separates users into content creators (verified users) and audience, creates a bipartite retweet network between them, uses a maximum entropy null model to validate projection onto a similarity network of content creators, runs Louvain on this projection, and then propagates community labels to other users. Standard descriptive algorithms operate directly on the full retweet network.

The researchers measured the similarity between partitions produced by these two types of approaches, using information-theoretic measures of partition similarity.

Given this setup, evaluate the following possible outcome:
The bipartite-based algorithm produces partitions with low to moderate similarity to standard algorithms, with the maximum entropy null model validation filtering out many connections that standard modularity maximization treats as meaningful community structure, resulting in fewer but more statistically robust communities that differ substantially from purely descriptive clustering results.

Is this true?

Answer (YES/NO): NO